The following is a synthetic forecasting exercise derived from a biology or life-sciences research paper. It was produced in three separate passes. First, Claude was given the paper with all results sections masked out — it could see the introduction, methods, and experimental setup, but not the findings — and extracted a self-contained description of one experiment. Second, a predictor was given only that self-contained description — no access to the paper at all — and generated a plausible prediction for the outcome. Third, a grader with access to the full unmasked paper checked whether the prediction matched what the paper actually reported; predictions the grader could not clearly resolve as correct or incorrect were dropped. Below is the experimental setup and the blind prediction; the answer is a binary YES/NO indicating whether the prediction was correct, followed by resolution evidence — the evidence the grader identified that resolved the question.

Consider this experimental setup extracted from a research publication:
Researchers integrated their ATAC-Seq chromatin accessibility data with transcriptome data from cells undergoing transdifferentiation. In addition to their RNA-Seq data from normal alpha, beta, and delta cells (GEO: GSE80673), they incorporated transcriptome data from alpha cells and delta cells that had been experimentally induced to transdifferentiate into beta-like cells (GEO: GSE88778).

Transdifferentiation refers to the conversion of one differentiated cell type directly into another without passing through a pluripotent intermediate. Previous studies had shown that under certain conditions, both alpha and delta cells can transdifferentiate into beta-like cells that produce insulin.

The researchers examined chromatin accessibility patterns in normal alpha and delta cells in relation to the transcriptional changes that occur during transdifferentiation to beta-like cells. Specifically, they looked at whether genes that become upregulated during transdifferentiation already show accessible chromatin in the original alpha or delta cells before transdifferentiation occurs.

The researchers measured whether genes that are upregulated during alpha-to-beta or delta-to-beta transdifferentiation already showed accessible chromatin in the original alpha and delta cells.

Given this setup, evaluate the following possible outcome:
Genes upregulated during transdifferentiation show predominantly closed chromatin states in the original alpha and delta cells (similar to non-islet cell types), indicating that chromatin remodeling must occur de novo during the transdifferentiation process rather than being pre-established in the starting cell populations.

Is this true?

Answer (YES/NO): NO